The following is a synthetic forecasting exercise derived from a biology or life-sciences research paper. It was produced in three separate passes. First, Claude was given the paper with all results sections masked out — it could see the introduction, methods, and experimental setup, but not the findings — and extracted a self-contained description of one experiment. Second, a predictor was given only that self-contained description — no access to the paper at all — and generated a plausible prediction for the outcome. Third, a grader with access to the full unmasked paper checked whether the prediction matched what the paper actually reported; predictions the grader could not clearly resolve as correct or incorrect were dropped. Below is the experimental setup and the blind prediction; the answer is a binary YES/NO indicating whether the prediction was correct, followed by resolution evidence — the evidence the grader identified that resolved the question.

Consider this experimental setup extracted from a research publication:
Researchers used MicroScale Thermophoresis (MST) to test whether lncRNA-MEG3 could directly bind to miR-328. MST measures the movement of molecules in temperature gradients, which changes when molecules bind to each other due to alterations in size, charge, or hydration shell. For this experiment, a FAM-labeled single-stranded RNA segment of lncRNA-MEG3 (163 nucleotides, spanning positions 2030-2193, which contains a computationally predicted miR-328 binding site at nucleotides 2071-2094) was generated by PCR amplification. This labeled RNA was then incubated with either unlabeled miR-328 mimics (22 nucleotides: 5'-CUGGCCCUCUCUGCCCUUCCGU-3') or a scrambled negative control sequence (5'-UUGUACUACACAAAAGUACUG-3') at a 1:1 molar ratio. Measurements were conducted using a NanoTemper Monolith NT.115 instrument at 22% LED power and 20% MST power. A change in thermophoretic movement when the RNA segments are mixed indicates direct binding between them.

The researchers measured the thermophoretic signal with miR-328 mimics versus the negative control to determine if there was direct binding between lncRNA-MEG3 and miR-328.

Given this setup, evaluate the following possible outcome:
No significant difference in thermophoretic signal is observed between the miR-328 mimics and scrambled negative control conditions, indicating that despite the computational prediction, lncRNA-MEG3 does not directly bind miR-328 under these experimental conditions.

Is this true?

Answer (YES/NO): NO